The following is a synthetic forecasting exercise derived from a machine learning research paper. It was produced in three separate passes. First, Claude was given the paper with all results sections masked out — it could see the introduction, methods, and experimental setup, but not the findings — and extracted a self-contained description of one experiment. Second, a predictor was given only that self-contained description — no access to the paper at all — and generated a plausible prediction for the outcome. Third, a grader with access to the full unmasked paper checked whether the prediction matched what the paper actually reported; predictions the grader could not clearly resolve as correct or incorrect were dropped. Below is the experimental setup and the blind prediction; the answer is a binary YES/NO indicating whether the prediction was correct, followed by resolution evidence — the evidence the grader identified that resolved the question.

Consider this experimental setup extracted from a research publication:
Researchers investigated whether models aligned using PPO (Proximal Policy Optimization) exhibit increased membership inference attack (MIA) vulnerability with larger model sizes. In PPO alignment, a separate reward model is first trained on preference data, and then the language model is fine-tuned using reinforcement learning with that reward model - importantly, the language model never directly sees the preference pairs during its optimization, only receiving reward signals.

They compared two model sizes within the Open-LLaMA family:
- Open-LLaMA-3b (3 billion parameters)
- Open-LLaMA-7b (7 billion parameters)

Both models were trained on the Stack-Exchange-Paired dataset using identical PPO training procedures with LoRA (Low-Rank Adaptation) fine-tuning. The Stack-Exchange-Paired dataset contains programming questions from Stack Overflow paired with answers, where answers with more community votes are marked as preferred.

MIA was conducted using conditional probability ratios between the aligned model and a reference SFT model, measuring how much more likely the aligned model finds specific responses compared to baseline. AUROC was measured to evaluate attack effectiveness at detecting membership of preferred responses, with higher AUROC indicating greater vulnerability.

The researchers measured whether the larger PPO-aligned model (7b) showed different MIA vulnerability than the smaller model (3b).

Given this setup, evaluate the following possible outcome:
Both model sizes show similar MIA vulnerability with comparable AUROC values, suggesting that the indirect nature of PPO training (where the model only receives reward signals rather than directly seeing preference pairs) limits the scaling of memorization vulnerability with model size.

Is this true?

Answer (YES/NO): YES